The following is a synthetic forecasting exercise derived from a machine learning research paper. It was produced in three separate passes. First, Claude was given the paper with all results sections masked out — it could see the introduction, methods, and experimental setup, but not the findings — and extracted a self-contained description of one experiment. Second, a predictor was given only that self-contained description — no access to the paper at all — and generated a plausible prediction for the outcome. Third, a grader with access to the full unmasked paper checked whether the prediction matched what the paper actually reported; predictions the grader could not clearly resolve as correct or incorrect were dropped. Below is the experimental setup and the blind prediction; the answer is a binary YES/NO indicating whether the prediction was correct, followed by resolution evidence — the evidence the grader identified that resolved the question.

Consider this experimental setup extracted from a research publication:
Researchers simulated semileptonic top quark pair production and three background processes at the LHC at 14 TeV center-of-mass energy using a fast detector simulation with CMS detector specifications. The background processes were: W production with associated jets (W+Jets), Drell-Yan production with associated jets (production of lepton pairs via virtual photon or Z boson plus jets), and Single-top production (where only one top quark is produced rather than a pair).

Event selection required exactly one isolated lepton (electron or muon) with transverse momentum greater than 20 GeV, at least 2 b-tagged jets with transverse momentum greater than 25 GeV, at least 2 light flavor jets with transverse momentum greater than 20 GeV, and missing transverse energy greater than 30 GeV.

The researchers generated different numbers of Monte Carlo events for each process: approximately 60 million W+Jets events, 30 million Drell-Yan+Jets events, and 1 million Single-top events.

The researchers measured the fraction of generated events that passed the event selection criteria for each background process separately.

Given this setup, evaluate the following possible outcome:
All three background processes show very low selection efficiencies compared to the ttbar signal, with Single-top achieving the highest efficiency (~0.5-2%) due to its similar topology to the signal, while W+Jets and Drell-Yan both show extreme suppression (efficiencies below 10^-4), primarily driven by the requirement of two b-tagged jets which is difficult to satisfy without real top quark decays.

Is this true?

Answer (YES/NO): NO